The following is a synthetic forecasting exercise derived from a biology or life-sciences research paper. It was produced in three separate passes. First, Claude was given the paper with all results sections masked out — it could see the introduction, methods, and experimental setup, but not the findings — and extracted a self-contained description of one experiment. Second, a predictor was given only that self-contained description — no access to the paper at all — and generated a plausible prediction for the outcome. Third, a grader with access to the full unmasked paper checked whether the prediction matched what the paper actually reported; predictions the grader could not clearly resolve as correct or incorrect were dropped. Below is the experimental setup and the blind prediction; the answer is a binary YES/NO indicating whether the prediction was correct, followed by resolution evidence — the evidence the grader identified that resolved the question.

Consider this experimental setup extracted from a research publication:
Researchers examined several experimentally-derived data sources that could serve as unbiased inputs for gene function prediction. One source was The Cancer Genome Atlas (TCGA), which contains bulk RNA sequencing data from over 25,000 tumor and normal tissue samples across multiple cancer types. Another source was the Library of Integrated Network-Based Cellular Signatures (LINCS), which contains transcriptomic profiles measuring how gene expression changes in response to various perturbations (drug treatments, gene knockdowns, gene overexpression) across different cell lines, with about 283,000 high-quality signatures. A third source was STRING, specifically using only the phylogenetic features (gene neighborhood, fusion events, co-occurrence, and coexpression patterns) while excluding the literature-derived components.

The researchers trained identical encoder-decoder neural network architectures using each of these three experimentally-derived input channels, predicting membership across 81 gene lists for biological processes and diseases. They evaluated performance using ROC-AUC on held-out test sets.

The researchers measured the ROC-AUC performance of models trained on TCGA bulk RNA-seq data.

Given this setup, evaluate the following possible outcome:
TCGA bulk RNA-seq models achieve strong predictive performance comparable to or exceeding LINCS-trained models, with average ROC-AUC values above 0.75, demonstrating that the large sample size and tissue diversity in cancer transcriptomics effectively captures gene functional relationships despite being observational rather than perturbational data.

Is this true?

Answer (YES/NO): YES